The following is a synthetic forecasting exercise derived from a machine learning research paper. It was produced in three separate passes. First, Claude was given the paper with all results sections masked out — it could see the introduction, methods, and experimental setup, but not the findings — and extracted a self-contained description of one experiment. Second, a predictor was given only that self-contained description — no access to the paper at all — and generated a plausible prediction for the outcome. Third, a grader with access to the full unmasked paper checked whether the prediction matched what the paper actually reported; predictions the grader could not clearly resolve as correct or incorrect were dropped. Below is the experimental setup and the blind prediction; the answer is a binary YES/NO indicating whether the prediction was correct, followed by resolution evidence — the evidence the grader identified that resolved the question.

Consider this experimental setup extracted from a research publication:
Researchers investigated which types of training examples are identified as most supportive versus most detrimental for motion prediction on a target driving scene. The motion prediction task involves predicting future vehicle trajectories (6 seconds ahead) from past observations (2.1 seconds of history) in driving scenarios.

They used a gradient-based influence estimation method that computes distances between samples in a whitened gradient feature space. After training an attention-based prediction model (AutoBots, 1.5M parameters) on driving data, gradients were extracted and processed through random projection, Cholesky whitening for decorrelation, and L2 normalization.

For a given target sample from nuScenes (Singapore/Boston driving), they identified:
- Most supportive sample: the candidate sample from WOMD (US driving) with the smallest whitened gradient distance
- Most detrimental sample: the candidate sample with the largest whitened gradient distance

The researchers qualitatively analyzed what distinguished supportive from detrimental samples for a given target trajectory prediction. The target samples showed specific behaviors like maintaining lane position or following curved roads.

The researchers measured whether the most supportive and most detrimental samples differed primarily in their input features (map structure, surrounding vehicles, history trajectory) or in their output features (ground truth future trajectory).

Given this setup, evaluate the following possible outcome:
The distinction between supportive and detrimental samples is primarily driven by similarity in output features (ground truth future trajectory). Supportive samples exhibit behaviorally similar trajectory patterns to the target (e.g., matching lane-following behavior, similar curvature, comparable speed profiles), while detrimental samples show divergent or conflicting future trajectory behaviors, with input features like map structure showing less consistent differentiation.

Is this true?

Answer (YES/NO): YES